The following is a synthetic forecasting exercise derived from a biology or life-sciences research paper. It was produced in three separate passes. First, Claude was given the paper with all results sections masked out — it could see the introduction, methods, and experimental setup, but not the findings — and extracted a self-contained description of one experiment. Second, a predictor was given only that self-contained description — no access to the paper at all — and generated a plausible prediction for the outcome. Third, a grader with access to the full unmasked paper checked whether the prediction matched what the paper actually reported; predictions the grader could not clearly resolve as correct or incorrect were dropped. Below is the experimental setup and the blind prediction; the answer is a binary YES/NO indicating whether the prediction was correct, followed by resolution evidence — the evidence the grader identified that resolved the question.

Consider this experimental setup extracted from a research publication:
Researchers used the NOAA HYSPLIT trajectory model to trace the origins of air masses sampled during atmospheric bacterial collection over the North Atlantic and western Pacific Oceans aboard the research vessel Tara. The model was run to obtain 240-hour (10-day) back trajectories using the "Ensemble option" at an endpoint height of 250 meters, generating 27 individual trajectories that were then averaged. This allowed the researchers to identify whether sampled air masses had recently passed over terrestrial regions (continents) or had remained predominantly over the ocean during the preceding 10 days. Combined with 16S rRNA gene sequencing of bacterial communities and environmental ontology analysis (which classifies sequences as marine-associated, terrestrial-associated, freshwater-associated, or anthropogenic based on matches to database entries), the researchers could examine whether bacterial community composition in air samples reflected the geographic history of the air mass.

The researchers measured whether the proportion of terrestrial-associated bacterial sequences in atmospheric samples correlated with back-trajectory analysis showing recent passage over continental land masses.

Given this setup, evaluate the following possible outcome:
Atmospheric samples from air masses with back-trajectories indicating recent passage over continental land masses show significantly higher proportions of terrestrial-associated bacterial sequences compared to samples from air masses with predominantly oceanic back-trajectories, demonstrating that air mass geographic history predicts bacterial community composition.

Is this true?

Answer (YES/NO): YES